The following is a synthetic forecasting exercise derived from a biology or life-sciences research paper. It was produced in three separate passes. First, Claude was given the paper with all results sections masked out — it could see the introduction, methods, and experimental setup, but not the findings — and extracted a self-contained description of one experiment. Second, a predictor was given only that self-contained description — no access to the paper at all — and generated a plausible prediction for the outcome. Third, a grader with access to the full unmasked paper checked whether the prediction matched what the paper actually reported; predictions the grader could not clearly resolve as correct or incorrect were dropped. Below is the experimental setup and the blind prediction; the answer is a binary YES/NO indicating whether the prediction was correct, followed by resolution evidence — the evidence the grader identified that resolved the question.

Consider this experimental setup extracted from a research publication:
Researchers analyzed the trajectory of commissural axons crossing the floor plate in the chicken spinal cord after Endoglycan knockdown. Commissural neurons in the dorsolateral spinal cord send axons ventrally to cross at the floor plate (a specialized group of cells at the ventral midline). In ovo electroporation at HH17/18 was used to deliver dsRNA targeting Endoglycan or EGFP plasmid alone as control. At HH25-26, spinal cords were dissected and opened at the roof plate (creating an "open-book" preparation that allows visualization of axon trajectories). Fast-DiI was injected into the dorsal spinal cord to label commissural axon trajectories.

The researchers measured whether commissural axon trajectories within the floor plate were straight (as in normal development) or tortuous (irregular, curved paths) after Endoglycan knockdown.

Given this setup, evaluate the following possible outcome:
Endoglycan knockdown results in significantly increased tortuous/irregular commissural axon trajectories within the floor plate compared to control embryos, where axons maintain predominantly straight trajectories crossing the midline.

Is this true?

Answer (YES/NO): YES